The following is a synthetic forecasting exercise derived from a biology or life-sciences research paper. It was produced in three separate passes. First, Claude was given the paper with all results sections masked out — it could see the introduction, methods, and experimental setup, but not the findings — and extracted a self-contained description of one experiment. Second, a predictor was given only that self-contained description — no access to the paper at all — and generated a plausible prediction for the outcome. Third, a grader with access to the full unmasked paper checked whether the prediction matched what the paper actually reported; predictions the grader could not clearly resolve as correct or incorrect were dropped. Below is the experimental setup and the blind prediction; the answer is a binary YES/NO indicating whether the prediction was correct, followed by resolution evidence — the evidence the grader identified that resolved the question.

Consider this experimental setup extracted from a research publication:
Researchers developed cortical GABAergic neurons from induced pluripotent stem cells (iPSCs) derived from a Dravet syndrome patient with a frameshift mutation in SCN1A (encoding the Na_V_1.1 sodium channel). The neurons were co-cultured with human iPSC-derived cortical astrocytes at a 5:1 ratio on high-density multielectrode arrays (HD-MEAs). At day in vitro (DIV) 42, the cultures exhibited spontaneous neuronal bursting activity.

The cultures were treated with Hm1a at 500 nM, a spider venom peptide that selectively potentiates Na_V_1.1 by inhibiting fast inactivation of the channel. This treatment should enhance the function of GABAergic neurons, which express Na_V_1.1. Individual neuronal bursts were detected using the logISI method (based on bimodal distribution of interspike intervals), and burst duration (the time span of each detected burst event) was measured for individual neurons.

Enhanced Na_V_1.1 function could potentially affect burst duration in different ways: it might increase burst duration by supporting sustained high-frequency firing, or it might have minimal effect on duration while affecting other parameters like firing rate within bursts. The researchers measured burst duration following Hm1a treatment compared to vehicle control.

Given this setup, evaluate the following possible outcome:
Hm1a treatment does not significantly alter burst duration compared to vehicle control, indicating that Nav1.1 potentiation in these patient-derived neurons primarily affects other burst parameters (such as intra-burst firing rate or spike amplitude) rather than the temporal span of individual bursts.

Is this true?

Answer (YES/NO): YES